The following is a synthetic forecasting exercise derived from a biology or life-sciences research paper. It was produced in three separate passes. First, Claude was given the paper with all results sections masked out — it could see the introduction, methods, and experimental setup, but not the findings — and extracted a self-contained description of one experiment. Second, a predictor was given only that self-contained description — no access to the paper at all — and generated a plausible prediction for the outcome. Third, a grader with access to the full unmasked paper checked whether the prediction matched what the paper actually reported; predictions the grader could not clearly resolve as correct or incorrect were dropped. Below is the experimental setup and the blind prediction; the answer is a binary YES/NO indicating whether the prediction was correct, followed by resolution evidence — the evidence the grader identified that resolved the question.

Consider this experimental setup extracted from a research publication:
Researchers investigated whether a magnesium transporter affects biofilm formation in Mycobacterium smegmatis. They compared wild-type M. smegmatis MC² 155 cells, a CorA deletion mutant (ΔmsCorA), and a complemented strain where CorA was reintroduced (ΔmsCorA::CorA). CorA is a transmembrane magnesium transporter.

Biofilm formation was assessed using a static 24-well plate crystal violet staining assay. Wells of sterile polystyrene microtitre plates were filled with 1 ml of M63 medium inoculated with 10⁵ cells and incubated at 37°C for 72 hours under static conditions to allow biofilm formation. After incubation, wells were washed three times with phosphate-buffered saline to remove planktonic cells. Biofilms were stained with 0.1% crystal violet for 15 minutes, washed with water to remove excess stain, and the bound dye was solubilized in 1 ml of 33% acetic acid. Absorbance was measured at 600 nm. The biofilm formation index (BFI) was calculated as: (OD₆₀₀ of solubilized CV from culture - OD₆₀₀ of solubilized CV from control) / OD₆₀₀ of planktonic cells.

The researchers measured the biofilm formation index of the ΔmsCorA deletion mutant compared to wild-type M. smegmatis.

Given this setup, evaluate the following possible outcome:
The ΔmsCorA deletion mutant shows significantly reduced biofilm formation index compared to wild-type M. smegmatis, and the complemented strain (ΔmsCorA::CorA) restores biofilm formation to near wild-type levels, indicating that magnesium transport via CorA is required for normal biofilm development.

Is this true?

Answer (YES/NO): YES